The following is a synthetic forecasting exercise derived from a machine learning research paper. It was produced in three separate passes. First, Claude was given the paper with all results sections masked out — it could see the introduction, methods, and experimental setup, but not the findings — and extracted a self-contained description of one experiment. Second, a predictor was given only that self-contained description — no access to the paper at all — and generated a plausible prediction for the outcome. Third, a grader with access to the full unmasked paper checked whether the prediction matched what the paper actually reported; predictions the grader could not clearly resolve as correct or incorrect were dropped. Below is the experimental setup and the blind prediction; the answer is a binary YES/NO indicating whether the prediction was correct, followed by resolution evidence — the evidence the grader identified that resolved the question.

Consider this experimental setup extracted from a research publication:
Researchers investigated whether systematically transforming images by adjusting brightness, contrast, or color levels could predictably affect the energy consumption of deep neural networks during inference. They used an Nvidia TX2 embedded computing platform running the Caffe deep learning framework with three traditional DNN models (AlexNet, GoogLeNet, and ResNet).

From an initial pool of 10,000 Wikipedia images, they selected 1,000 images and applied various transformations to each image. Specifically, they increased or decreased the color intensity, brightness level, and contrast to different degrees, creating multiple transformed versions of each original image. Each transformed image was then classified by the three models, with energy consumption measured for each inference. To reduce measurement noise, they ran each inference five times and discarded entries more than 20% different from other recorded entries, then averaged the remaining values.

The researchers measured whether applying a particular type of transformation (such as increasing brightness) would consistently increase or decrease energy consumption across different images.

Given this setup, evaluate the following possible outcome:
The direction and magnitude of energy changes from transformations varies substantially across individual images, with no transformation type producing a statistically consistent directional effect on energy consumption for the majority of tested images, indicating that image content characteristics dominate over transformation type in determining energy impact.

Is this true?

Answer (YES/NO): YES